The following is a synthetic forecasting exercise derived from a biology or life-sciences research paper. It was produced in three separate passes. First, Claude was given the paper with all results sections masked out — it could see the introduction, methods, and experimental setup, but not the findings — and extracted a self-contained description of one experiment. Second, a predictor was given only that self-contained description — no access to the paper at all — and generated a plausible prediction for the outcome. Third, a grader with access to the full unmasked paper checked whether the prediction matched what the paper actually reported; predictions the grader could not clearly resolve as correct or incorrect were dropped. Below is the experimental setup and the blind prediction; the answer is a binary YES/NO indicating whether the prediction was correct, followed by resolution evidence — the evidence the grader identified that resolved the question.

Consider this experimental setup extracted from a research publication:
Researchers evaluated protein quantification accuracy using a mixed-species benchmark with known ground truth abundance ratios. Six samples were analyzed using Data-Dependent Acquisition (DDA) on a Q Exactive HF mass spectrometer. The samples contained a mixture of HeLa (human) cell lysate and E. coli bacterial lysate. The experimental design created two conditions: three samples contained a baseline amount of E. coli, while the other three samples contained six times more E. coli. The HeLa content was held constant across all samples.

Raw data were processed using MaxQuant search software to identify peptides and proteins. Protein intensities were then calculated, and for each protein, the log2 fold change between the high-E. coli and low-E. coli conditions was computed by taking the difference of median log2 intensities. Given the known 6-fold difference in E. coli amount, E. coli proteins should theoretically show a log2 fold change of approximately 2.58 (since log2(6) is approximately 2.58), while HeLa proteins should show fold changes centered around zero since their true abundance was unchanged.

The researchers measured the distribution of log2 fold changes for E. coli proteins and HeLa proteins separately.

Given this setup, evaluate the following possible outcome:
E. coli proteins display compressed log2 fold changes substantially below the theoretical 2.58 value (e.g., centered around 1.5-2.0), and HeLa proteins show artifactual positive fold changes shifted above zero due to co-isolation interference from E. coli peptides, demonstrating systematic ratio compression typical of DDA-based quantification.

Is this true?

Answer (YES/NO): NO